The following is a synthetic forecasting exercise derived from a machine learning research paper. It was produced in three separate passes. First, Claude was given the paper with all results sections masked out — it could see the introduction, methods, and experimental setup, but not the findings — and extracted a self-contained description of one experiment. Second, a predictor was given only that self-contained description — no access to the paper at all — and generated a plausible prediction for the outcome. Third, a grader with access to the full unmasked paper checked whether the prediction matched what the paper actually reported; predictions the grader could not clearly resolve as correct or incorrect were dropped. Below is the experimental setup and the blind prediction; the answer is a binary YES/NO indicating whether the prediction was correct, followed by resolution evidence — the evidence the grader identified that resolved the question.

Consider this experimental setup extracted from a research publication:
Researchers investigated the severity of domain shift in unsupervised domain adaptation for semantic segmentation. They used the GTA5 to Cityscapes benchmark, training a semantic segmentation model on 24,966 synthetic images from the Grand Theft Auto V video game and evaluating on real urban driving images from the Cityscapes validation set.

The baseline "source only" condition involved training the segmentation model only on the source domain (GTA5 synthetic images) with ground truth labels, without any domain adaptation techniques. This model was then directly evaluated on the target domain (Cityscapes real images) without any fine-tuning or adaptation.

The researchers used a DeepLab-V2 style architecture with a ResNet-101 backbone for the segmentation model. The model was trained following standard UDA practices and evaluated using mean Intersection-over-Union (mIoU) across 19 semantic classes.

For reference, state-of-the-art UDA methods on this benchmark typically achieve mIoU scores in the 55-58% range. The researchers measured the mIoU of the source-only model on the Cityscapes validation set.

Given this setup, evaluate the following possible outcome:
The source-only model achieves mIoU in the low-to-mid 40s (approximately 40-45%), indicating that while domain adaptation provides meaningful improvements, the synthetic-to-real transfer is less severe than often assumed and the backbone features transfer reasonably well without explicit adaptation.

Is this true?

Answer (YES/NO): NO